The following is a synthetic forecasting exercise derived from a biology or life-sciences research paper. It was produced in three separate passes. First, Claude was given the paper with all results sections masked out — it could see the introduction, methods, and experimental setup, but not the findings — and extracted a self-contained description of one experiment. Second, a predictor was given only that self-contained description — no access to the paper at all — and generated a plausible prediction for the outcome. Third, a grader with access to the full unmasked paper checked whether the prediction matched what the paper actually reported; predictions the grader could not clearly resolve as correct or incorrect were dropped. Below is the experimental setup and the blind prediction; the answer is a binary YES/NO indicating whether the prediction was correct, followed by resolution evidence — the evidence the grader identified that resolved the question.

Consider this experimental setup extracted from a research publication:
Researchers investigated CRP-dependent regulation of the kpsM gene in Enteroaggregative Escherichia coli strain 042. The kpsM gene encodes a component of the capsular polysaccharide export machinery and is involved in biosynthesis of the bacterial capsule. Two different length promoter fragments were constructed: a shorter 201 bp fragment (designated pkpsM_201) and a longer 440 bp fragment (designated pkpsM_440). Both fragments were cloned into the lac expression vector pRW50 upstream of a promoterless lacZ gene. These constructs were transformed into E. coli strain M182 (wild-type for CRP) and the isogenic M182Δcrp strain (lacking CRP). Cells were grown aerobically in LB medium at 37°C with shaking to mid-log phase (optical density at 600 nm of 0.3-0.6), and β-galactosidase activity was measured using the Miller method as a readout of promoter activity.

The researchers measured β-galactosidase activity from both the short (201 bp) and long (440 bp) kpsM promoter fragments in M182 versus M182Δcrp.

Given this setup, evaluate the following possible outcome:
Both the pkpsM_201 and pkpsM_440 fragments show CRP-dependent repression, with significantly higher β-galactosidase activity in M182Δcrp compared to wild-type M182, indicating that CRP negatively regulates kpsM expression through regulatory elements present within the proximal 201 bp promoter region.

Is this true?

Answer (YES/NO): YES